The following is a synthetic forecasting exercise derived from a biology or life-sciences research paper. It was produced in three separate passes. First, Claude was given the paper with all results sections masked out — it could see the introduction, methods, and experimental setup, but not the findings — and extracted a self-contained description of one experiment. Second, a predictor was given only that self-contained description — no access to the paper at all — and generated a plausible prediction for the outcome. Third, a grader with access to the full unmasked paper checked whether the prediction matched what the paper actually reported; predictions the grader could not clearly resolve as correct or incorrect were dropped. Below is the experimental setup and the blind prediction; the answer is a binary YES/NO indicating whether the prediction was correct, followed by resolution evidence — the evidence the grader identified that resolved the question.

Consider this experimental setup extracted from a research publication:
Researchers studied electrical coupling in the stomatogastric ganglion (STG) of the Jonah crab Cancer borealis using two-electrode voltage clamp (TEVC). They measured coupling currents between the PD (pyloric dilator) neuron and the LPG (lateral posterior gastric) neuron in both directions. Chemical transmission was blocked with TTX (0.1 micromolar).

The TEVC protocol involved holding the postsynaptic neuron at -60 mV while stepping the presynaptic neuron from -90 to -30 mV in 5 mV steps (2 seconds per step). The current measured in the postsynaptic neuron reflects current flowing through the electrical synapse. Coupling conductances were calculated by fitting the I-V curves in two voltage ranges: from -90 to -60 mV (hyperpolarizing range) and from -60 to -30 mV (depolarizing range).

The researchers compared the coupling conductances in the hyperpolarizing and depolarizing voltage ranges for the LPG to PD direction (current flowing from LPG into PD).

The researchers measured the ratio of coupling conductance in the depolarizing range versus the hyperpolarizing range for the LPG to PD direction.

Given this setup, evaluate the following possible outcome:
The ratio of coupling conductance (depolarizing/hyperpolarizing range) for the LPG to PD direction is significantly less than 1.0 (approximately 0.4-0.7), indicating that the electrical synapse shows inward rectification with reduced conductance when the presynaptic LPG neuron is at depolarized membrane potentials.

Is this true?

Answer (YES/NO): YES